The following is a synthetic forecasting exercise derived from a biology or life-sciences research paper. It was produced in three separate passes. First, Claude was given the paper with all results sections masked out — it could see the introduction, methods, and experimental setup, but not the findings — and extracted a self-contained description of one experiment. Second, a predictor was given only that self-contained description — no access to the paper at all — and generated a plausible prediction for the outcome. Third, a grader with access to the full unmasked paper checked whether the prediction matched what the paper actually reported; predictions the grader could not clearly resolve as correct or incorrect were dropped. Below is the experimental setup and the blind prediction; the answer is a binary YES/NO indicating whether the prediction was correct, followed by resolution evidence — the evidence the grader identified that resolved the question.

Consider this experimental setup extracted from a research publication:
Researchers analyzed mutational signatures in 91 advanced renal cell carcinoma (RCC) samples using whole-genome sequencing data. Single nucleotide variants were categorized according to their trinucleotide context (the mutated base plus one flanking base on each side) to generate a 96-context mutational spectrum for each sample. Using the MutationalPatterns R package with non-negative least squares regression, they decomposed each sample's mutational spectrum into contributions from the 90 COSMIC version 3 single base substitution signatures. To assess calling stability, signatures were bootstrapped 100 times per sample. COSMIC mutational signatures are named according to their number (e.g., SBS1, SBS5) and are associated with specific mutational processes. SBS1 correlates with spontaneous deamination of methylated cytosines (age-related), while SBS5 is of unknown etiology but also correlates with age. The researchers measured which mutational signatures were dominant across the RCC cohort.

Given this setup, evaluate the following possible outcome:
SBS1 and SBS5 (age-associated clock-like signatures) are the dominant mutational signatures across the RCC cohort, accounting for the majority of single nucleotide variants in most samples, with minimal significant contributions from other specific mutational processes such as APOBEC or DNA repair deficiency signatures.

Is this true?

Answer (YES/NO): NO